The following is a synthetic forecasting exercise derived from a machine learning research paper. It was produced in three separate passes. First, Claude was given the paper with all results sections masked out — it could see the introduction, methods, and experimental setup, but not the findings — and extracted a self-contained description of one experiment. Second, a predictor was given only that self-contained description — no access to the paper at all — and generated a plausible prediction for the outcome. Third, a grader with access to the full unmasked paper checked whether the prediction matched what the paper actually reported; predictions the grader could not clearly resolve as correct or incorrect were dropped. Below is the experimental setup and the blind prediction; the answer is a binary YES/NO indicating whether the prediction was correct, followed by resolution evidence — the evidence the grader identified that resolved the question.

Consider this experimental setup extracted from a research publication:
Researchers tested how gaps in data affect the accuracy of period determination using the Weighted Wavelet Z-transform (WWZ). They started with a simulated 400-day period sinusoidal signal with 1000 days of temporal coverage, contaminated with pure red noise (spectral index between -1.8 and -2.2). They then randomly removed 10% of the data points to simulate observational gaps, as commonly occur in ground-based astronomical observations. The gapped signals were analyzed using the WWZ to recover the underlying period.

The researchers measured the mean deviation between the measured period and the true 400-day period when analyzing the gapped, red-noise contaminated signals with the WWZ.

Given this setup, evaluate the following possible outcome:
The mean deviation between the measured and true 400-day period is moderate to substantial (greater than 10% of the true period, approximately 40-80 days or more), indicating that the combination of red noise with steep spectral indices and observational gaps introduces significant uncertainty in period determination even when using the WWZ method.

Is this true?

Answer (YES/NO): NO